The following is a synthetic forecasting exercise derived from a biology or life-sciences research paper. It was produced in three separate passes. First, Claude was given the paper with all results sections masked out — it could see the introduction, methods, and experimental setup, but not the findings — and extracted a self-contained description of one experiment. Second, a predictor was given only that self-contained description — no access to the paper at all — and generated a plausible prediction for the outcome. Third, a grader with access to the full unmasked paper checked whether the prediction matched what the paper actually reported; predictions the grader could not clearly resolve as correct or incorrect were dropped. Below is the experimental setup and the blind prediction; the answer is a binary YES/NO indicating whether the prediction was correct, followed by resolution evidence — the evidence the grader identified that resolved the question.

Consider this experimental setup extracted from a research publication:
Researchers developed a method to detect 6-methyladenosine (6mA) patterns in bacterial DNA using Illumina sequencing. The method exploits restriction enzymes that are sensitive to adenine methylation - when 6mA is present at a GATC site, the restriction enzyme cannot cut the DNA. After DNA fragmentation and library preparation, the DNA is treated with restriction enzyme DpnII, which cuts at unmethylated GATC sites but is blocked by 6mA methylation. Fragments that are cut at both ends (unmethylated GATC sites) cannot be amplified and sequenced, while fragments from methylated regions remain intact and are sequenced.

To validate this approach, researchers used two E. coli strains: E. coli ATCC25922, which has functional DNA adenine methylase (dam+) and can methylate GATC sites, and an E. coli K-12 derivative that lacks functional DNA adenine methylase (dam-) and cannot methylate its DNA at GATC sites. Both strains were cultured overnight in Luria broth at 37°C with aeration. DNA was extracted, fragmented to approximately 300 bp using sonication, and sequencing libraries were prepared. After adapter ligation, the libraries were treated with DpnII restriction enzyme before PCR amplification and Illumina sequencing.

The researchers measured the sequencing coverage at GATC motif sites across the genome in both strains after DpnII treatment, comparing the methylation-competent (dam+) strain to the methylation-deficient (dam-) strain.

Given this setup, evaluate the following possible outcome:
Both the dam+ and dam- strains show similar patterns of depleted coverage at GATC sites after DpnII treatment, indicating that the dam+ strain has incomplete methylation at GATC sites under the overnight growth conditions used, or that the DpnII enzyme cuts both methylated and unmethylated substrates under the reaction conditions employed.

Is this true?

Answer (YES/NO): NO